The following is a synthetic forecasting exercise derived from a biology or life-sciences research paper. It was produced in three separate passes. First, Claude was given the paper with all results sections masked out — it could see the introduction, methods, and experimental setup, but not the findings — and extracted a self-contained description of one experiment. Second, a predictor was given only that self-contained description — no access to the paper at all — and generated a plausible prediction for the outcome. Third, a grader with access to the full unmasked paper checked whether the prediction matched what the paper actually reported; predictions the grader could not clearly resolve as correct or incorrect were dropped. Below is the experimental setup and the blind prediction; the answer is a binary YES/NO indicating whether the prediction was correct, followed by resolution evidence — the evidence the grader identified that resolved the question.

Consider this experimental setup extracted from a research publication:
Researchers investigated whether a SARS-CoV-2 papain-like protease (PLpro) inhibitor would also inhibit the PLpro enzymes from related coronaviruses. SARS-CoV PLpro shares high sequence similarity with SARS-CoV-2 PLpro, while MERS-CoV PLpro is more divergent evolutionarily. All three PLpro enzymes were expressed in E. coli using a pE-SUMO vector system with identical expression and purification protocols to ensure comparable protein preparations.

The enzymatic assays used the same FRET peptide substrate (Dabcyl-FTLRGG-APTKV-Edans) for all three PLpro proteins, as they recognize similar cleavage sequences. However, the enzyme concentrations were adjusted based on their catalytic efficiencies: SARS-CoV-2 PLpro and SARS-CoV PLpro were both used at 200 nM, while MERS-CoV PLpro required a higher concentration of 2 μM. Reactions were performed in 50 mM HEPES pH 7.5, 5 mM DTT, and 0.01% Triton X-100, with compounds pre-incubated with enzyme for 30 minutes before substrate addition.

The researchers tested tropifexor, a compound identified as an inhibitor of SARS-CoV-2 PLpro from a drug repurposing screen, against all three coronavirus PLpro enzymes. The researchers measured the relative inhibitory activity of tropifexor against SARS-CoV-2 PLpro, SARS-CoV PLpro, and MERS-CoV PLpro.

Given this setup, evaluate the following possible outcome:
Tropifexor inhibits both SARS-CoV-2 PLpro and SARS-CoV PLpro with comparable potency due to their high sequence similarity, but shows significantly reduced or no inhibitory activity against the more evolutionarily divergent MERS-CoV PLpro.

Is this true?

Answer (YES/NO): NO